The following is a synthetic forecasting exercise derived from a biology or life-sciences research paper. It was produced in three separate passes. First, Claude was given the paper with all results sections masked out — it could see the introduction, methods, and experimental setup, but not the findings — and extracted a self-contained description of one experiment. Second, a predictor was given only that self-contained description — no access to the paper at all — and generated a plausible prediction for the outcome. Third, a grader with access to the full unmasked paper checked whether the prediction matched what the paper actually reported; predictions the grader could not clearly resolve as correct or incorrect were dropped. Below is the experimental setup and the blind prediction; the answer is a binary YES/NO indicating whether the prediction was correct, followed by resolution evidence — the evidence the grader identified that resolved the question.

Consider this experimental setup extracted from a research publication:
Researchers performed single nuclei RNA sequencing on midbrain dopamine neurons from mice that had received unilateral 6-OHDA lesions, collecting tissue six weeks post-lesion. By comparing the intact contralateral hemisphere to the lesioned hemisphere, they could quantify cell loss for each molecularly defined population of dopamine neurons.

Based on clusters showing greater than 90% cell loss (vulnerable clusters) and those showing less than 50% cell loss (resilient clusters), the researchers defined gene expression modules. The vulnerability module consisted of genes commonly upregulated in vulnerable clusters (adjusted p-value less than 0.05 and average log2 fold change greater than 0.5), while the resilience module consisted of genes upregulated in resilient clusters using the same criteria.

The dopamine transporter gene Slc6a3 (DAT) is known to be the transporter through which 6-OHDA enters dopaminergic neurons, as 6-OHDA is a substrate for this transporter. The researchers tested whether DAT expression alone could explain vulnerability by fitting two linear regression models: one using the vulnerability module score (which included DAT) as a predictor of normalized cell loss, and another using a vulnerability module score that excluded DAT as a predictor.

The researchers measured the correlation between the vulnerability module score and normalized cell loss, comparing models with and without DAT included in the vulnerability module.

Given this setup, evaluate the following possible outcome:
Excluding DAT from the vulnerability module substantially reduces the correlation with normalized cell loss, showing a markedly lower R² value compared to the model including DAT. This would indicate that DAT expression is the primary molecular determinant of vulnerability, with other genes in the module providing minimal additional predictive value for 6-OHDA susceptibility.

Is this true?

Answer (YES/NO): NO